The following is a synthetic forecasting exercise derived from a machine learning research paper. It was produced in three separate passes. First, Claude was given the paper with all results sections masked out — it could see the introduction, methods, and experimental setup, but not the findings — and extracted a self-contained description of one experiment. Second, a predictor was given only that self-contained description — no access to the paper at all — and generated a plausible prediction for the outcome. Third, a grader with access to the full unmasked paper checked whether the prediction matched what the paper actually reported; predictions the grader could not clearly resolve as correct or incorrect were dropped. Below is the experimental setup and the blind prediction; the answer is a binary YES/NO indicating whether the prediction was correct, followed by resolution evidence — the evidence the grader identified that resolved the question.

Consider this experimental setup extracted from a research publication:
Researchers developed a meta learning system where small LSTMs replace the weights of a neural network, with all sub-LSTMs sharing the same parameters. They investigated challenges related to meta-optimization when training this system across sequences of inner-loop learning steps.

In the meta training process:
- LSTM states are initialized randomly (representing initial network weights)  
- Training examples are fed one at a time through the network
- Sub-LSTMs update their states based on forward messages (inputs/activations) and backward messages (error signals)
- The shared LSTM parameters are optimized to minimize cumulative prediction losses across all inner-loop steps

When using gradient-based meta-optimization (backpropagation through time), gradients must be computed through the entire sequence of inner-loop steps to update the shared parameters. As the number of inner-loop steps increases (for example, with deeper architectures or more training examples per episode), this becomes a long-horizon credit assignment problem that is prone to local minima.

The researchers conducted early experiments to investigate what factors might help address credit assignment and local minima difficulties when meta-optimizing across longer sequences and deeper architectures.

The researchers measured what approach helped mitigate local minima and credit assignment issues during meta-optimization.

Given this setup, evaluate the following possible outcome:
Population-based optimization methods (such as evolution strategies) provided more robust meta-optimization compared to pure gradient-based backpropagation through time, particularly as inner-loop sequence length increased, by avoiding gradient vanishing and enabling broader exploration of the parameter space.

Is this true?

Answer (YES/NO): YES